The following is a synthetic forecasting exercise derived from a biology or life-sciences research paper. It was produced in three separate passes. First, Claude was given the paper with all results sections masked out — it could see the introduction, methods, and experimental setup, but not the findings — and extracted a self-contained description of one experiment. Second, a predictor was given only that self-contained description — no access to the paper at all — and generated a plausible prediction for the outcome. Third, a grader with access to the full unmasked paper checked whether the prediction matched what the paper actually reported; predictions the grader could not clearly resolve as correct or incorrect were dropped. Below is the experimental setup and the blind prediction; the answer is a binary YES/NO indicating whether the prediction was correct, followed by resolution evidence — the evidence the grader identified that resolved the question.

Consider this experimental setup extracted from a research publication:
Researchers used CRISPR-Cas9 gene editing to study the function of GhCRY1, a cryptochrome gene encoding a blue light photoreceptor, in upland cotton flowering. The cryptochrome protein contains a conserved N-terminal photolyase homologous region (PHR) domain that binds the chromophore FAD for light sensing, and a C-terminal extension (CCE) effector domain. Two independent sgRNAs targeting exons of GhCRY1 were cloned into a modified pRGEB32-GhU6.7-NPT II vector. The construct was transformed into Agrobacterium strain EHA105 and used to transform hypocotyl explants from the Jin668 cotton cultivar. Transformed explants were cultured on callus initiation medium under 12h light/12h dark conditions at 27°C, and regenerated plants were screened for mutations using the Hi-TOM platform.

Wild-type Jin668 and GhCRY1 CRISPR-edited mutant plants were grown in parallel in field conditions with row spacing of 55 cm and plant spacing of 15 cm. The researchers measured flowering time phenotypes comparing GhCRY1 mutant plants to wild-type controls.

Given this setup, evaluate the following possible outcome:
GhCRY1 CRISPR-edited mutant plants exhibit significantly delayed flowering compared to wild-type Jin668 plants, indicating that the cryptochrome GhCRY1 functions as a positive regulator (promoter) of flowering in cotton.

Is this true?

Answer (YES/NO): YES